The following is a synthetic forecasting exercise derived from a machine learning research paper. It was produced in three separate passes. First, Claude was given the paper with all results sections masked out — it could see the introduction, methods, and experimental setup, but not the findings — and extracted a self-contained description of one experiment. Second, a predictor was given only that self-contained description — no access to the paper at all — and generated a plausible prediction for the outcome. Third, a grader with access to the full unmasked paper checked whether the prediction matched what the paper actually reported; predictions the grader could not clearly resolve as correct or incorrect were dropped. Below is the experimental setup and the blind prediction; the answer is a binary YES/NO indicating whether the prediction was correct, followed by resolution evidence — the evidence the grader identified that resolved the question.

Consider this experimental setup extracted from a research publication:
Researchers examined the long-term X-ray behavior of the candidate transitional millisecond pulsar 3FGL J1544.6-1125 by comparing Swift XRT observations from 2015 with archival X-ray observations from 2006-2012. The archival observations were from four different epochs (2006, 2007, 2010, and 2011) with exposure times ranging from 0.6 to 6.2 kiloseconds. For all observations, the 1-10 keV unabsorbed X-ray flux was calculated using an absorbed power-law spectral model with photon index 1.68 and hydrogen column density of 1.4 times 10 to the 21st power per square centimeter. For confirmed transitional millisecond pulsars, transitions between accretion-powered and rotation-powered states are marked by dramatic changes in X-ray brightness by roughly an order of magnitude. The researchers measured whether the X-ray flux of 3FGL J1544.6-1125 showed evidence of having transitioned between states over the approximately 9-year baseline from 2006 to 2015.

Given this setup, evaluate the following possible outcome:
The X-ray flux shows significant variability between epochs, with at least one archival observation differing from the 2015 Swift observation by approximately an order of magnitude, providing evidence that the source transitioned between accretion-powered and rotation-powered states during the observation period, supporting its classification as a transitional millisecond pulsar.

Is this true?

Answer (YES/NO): NO